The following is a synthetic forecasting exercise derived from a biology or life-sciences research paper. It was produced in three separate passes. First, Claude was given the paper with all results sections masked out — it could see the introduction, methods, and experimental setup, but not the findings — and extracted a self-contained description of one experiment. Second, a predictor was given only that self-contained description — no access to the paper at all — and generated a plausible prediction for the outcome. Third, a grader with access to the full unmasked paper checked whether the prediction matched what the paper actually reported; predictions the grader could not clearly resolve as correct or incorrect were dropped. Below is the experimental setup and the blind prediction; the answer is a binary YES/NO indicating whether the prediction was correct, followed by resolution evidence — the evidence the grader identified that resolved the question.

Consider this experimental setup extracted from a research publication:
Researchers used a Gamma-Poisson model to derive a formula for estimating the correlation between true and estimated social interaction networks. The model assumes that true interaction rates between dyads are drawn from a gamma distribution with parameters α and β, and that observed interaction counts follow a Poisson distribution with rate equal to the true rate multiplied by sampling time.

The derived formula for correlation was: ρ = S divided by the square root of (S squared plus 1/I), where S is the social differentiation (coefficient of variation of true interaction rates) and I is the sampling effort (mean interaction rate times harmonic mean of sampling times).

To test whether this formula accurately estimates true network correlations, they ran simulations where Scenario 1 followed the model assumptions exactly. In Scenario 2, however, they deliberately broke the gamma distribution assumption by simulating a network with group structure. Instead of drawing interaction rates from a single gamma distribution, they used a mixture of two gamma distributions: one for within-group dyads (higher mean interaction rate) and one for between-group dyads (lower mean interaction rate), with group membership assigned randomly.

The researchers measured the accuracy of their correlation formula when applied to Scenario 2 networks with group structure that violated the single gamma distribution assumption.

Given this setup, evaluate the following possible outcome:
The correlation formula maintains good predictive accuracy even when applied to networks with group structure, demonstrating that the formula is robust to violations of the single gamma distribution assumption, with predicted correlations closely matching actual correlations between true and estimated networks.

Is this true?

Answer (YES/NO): YES